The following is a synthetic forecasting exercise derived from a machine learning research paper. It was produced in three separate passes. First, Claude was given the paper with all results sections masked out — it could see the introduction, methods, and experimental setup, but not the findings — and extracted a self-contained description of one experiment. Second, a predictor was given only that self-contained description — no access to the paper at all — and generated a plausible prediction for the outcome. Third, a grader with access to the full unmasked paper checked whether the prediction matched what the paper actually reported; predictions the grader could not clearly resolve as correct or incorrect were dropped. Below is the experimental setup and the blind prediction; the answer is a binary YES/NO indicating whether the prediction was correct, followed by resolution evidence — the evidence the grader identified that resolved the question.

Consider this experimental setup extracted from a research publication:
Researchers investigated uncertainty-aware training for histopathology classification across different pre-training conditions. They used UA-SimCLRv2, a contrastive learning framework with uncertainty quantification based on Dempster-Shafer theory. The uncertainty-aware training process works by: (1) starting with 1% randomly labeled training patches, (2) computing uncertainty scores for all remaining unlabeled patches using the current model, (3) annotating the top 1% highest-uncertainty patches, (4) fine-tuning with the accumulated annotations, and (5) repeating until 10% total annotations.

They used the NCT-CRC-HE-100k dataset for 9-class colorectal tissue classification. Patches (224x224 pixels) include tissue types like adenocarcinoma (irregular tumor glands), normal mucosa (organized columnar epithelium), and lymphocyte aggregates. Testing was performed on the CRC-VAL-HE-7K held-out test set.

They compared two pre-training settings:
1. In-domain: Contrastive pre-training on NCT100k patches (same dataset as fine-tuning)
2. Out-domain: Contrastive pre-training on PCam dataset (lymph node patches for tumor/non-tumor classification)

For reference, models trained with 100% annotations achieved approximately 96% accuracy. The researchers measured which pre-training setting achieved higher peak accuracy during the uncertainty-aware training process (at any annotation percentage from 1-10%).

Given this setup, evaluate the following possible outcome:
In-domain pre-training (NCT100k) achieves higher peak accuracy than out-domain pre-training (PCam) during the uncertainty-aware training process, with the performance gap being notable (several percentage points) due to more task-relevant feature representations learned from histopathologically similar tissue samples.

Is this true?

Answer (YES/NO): NO